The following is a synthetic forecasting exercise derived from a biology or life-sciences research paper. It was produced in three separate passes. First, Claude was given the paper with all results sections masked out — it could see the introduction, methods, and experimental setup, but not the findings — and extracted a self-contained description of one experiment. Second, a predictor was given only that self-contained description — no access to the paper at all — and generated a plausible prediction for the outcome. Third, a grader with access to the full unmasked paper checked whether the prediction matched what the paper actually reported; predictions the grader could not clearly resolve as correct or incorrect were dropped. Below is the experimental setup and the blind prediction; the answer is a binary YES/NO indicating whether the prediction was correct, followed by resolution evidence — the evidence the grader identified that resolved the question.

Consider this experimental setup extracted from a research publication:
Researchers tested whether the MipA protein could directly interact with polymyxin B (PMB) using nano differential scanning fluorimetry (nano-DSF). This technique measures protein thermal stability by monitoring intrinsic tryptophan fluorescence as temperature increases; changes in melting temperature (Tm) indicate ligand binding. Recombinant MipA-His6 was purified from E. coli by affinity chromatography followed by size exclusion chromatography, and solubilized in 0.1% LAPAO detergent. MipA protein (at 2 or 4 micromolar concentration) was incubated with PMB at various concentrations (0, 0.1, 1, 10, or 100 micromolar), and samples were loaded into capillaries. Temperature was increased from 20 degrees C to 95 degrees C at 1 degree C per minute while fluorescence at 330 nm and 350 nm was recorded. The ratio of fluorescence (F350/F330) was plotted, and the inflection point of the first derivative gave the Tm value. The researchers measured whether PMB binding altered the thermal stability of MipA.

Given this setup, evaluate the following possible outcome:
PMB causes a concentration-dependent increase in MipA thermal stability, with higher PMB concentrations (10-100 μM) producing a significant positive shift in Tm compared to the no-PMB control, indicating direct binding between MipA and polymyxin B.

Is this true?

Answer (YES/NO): NO